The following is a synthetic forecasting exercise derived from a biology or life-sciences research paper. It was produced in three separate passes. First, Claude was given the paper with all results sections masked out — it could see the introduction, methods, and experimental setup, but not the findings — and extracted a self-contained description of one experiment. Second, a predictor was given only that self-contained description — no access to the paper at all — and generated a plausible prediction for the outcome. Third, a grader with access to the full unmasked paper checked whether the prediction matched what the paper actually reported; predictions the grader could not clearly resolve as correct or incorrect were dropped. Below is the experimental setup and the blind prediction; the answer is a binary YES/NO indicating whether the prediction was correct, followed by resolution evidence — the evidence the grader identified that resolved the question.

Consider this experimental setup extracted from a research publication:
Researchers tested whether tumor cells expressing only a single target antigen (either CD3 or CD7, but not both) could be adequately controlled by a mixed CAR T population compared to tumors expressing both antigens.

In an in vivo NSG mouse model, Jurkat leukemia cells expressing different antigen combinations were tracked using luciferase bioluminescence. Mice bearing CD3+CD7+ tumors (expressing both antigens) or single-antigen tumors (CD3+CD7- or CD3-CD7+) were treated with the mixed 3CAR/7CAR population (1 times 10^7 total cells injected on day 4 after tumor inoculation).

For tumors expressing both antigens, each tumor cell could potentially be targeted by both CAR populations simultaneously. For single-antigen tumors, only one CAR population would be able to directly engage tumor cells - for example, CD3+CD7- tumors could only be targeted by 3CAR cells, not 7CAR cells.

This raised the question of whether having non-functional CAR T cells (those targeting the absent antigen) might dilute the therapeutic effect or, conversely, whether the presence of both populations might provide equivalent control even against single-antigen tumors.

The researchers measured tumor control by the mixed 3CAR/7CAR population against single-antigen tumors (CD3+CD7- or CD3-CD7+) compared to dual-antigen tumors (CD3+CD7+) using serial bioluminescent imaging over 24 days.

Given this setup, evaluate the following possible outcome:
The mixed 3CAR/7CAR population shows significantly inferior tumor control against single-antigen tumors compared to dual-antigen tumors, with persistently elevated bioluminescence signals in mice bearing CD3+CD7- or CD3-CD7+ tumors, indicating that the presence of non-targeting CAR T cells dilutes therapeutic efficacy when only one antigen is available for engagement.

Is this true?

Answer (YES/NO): NO